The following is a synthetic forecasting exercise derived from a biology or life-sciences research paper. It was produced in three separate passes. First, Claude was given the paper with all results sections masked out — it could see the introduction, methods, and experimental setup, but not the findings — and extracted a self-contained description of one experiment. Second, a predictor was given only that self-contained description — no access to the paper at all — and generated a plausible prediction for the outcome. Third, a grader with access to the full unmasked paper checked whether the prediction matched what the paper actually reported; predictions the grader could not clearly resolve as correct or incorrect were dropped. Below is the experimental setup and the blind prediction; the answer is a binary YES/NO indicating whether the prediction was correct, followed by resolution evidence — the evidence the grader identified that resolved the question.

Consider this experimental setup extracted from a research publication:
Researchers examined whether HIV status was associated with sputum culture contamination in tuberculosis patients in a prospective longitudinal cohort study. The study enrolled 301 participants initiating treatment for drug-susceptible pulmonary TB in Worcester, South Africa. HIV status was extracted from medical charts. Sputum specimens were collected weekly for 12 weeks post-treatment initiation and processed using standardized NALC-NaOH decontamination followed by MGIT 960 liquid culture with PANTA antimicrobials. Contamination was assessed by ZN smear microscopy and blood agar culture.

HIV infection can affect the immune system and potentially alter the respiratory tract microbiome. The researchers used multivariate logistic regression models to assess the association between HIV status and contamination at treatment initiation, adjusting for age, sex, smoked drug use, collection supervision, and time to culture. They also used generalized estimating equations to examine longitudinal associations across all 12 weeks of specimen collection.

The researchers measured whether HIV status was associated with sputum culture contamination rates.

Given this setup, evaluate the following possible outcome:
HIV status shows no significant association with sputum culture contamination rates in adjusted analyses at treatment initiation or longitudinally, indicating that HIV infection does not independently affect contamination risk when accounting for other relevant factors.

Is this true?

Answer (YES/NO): YES